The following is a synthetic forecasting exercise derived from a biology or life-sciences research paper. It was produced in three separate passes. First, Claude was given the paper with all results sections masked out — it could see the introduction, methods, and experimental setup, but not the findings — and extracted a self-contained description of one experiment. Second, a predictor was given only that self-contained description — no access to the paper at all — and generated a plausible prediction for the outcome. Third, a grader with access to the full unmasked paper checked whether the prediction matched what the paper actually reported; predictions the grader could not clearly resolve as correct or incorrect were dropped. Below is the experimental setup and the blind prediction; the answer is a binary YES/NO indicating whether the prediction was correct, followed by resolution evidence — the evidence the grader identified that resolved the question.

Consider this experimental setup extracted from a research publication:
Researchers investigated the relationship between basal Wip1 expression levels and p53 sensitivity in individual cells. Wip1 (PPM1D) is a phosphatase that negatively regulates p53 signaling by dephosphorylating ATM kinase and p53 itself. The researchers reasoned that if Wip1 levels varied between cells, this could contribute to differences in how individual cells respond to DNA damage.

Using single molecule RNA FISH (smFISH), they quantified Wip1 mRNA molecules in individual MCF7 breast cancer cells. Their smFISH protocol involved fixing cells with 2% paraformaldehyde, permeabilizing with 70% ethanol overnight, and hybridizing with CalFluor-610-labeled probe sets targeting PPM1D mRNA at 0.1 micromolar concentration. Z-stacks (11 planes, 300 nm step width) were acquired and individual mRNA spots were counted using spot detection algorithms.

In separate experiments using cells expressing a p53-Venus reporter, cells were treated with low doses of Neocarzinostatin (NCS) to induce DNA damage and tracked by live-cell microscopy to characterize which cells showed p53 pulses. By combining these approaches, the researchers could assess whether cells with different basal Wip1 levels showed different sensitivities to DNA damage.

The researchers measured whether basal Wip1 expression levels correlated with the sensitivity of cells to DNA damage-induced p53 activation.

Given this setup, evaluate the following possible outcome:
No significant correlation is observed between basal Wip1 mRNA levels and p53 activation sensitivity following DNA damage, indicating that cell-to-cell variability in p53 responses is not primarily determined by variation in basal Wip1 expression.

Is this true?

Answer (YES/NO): NO